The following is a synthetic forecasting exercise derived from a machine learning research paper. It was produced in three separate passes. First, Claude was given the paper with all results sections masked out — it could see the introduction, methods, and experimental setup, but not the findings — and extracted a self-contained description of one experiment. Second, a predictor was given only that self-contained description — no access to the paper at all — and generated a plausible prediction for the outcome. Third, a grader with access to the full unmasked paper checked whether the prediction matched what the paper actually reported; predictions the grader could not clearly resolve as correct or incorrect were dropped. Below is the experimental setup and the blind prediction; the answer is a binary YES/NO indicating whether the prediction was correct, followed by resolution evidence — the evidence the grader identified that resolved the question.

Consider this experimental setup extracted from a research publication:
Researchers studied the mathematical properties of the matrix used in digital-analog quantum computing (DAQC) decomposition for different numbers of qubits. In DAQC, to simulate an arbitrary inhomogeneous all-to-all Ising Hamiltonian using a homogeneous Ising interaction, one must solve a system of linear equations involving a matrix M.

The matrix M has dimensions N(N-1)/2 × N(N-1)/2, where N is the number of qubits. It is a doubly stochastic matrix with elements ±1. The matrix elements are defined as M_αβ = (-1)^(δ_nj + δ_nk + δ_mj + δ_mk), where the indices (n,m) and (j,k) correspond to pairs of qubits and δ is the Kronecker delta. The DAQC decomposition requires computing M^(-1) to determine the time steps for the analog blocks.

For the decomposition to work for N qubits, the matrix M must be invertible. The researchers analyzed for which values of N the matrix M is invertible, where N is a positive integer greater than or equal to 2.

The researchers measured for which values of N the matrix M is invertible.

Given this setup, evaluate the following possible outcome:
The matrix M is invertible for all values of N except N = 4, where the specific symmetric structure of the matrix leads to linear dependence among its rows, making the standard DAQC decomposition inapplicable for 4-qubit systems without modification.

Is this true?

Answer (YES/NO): YES